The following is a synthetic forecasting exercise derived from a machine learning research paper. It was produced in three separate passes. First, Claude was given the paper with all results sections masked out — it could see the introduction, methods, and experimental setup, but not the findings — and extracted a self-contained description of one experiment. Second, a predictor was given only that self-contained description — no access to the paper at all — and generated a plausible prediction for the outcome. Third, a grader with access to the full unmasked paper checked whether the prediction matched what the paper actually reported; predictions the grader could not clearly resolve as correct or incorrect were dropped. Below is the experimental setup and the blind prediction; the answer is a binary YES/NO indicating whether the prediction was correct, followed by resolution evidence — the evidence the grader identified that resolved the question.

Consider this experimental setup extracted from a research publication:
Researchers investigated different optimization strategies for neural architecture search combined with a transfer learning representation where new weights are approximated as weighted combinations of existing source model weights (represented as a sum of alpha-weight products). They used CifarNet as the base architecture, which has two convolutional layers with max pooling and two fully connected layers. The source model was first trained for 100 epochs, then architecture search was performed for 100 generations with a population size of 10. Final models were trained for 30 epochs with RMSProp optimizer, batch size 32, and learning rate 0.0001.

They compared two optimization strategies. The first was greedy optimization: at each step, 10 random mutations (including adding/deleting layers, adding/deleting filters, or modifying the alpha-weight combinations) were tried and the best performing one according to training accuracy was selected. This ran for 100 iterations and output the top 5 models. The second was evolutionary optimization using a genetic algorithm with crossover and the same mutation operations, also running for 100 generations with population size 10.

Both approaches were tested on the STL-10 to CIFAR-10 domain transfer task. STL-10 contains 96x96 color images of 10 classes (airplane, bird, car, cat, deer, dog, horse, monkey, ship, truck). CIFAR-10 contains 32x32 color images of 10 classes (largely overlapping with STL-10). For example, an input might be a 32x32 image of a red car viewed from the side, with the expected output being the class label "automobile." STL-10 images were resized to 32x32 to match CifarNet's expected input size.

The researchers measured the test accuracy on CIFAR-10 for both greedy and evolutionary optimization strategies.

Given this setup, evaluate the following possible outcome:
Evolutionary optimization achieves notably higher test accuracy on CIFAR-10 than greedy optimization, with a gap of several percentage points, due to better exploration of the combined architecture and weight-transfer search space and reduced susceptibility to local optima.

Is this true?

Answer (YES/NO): NO